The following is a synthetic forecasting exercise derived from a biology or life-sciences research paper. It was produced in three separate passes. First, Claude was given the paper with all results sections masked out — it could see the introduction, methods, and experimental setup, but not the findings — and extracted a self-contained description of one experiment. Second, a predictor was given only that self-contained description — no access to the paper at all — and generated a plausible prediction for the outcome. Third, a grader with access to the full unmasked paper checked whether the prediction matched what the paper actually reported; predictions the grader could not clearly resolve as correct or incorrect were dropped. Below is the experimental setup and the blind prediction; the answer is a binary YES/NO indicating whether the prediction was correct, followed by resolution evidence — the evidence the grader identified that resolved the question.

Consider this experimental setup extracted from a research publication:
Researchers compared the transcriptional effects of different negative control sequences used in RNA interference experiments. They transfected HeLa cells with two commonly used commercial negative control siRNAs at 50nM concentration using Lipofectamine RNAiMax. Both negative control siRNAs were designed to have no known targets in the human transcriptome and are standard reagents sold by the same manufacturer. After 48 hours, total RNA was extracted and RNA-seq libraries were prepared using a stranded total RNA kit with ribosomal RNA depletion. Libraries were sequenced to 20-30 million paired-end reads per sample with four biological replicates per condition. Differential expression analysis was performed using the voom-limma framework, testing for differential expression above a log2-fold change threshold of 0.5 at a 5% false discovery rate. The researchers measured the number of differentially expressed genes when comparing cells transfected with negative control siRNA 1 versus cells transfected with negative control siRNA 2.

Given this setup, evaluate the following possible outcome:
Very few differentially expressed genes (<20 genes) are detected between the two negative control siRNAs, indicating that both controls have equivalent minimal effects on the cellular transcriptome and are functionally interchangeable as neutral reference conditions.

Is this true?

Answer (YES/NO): NO